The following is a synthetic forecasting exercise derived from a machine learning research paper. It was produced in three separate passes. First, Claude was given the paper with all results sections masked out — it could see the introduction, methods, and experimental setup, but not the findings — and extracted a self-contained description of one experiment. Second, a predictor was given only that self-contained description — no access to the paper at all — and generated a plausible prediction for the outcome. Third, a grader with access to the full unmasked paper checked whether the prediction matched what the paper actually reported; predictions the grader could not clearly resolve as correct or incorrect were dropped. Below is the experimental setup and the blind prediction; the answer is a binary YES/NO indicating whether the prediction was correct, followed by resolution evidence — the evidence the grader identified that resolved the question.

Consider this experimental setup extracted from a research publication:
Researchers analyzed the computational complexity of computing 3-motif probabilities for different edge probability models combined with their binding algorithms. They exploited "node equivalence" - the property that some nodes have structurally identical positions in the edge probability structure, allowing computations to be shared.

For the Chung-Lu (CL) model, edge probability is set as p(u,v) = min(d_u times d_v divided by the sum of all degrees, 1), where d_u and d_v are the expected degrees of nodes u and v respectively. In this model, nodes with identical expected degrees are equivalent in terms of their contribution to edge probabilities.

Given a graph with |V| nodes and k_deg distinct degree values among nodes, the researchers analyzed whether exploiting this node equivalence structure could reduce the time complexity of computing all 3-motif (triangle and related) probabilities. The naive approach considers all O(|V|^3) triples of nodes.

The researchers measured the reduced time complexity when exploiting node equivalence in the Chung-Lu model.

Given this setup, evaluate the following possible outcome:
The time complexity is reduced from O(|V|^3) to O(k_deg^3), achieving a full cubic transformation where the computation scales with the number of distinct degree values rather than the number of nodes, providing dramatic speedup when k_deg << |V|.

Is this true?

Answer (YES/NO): YES